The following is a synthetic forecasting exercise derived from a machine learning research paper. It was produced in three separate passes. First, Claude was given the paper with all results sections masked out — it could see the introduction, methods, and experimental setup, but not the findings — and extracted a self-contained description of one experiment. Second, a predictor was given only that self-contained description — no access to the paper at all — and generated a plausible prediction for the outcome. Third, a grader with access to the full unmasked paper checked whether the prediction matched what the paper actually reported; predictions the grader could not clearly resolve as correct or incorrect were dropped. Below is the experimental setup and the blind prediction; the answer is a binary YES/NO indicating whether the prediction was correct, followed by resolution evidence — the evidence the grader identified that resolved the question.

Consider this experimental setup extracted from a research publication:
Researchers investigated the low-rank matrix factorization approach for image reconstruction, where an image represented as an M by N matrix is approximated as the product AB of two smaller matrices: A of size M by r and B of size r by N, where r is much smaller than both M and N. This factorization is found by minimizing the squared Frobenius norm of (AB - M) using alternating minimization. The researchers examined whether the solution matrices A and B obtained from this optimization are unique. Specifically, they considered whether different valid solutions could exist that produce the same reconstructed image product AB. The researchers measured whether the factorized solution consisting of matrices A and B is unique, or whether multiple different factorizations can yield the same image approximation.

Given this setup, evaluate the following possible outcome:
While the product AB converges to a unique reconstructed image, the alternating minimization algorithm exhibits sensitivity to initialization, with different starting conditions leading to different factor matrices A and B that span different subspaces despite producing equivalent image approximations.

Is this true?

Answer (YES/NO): NO